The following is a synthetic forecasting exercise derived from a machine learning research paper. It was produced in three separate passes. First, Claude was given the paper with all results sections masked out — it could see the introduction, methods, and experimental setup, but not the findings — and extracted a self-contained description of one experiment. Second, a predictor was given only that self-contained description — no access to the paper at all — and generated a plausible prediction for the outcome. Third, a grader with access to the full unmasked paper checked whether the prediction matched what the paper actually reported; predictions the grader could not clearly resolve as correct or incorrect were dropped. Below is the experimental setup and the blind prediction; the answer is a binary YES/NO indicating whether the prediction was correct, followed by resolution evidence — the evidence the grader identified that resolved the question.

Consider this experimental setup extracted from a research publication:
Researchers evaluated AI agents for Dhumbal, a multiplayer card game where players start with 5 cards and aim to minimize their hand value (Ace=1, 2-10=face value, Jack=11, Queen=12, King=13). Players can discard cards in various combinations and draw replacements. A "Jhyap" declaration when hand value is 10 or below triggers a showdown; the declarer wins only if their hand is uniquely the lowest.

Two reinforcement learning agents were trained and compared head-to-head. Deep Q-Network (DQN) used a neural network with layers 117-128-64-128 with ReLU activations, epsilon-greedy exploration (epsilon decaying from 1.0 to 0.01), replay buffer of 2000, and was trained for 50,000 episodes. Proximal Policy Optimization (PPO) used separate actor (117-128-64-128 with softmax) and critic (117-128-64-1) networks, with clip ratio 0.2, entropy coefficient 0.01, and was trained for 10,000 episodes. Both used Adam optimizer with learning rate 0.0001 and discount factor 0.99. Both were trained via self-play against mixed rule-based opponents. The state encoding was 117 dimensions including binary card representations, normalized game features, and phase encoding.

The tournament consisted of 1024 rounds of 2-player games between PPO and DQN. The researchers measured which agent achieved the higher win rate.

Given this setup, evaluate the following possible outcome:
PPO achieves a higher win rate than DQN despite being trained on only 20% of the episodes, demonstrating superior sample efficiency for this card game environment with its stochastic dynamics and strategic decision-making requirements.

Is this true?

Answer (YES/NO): YES